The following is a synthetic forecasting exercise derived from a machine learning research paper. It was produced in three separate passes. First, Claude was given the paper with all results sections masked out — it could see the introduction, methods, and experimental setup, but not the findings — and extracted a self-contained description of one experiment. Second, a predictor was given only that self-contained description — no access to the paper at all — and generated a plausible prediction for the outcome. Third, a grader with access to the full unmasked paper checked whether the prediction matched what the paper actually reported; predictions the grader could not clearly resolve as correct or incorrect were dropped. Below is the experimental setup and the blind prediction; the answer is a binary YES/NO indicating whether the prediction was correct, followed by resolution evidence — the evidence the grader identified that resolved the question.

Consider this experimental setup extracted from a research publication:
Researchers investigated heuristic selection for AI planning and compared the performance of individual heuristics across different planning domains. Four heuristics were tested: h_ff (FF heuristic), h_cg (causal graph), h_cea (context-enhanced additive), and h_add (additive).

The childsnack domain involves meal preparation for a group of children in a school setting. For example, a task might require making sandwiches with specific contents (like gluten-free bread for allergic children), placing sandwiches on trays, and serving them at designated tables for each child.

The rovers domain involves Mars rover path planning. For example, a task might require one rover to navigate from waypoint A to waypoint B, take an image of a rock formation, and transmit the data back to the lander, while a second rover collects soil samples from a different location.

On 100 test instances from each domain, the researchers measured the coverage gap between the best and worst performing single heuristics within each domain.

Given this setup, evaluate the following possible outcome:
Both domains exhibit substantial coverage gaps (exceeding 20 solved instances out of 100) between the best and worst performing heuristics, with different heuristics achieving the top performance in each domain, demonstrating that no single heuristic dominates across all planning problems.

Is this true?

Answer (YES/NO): NO